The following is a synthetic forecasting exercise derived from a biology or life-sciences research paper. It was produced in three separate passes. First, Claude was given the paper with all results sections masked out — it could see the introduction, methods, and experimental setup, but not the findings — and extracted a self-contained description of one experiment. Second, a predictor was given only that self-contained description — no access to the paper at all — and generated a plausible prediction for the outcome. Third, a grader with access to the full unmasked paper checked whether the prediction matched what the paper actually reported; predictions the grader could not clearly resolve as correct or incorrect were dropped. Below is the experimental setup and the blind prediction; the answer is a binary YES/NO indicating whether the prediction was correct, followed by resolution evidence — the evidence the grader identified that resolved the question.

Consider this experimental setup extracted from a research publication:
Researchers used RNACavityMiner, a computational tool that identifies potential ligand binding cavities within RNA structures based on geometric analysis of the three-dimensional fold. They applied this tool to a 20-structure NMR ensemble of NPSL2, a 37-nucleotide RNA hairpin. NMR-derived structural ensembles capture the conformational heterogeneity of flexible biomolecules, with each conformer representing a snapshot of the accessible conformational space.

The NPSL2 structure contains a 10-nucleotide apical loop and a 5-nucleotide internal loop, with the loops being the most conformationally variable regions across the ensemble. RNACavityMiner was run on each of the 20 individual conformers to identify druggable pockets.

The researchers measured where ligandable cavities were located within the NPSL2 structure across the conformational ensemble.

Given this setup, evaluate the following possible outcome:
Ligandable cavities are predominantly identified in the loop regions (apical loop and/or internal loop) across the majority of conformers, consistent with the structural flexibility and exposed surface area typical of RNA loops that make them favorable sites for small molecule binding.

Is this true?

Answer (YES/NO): YES